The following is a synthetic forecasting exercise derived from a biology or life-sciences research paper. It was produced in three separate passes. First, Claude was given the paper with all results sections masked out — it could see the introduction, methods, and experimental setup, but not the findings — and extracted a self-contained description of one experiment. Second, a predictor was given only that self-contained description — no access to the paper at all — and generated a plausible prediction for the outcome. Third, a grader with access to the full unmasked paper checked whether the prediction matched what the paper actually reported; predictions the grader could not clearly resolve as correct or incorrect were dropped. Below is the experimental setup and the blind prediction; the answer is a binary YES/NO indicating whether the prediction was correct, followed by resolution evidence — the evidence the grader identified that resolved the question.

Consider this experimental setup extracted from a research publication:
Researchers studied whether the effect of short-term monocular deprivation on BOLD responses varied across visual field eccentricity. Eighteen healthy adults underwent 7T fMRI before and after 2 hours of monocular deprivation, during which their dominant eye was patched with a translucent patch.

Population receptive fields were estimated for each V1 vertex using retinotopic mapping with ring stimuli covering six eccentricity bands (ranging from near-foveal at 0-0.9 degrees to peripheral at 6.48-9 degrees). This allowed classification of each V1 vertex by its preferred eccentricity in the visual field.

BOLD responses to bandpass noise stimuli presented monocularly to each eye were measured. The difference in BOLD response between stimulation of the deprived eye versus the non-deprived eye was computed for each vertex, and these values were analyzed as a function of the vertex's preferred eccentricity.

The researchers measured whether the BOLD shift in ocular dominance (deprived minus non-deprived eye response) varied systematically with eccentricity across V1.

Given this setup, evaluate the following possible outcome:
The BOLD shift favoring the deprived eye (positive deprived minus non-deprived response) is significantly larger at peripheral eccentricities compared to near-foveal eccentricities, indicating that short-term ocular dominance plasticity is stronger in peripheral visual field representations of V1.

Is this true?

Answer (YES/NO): NO